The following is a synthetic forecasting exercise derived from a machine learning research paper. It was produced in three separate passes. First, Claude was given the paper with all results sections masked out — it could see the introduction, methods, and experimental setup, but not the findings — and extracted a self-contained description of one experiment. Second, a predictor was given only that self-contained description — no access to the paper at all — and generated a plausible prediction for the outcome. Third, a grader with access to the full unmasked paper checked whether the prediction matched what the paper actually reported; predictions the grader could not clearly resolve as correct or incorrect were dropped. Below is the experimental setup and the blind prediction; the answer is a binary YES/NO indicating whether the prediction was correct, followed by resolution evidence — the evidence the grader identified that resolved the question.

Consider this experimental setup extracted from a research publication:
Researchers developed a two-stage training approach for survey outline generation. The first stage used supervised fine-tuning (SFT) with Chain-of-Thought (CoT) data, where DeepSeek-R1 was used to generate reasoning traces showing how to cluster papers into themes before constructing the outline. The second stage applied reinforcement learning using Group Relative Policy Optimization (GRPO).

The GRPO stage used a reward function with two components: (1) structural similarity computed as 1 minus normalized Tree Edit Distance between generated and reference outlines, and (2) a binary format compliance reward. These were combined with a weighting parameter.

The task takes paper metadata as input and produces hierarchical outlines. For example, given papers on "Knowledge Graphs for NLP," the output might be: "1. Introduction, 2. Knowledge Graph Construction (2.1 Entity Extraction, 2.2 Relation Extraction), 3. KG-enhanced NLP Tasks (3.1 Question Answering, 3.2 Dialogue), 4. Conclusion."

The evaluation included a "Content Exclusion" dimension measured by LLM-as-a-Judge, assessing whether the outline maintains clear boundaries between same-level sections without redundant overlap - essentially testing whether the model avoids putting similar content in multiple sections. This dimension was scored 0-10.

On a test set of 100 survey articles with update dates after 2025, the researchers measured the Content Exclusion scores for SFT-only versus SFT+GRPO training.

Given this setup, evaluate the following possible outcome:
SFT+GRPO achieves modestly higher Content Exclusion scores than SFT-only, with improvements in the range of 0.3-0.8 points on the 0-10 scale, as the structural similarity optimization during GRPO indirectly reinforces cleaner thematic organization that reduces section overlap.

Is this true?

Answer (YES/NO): NO